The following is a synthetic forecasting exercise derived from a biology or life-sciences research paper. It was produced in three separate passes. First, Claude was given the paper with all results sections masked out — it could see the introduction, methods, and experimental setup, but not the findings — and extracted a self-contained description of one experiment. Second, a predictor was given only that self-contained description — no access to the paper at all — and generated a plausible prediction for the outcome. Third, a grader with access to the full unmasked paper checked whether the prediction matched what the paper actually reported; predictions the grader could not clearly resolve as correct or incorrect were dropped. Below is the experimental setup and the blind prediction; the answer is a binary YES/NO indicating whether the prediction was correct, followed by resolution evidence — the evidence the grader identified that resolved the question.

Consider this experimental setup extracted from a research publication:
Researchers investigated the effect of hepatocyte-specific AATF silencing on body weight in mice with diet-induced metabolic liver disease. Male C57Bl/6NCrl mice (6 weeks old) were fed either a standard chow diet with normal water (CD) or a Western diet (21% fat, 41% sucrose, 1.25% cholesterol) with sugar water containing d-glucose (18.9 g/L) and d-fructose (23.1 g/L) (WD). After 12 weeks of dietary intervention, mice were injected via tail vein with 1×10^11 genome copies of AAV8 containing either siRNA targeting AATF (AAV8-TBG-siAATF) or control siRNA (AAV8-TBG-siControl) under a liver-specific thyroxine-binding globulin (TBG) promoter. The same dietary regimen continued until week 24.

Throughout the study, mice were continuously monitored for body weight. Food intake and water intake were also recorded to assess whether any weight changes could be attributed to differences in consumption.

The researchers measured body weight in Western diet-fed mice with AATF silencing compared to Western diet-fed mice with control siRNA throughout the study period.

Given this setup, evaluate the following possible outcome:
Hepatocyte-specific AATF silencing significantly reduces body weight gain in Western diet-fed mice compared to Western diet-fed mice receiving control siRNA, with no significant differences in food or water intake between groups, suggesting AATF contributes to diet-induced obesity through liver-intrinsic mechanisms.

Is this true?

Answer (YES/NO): YES